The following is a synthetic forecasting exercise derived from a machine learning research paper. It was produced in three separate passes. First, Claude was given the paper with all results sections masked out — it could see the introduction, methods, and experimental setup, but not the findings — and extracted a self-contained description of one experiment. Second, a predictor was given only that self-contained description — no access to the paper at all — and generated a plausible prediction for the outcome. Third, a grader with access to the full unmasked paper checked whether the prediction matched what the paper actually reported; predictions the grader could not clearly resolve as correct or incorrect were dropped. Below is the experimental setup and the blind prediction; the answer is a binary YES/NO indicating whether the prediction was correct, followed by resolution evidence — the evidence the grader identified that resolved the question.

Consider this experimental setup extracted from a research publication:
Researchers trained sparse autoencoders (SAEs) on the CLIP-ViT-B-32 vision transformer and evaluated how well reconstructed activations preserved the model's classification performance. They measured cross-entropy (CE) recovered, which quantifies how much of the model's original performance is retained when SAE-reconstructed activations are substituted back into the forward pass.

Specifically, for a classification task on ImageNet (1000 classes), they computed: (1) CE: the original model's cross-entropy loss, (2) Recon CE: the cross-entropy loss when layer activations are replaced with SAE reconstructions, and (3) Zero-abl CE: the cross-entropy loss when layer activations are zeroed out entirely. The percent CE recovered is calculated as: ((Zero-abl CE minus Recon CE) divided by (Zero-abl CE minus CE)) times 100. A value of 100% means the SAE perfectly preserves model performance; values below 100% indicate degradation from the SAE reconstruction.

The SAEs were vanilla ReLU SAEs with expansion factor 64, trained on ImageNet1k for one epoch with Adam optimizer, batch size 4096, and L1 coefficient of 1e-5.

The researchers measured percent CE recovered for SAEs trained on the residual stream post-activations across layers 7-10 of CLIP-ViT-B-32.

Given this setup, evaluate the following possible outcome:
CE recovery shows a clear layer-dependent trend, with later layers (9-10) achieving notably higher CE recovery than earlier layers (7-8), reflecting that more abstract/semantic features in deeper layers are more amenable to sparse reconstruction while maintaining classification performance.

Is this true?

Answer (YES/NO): NO